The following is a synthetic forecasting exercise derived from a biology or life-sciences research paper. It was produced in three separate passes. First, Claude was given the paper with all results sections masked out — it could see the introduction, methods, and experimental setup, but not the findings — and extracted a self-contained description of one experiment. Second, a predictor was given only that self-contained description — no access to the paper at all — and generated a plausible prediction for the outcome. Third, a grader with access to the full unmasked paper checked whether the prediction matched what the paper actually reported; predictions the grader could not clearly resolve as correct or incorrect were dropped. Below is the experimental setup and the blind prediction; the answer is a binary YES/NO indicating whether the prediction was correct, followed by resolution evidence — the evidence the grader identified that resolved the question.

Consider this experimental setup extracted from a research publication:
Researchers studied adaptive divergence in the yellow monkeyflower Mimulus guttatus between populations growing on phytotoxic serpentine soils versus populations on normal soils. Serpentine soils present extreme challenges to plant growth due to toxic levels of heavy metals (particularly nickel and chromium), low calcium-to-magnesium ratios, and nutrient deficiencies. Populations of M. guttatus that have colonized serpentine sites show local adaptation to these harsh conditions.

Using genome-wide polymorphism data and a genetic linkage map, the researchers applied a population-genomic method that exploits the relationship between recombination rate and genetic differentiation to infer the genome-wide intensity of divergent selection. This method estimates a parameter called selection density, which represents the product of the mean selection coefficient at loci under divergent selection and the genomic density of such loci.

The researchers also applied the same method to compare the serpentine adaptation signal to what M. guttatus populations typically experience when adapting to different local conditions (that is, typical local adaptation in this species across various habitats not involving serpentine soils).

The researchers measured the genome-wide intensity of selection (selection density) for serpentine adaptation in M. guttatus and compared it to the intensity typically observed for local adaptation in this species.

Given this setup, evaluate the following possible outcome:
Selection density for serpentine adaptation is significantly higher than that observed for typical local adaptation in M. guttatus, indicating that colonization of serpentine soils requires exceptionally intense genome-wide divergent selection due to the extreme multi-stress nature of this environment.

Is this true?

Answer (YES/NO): NO